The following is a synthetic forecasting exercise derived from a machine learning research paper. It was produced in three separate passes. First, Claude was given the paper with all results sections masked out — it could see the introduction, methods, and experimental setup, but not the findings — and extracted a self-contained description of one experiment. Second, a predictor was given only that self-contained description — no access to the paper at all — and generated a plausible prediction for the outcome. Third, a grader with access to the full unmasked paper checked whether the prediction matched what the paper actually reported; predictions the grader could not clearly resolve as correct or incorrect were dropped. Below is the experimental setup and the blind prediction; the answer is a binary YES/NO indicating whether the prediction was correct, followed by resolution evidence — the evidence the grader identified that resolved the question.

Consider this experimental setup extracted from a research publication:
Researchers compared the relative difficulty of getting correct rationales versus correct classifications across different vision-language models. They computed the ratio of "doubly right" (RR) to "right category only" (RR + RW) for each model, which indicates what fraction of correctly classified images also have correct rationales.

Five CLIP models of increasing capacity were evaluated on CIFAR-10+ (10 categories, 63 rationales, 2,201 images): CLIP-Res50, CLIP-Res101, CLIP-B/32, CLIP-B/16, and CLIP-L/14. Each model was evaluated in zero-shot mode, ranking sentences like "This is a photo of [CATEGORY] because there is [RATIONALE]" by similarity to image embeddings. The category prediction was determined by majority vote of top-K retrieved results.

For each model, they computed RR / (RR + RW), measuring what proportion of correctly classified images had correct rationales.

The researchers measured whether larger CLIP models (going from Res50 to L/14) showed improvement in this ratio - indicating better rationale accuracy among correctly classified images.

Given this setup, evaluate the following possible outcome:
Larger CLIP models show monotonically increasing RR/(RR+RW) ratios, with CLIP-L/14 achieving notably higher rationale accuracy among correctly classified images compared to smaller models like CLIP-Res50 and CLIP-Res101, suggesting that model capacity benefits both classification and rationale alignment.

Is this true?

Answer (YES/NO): NO